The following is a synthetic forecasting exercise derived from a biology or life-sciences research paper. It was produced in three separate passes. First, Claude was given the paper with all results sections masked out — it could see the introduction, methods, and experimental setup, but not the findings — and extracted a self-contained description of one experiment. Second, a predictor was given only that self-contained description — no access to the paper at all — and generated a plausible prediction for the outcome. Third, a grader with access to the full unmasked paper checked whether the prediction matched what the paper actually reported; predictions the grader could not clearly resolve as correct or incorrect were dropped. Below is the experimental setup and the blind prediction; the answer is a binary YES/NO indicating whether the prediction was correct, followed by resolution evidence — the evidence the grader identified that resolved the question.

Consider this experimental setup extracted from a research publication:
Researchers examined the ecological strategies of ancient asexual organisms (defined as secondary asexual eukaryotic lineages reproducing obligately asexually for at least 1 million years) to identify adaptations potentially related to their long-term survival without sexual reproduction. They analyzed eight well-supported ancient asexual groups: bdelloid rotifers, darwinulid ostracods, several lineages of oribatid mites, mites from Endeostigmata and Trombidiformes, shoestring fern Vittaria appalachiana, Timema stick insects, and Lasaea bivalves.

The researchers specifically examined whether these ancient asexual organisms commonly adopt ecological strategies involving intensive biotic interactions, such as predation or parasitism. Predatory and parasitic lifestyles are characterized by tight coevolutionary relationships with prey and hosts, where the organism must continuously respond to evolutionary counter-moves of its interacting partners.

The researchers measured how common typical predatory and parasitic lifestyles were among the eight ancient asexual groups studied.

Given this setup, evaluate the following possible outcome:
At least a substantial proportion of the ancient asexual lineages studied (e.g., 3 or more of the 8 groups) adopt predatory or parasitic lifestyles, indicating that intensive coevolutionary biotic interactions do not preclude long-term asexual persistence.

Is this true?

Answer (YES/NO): NO